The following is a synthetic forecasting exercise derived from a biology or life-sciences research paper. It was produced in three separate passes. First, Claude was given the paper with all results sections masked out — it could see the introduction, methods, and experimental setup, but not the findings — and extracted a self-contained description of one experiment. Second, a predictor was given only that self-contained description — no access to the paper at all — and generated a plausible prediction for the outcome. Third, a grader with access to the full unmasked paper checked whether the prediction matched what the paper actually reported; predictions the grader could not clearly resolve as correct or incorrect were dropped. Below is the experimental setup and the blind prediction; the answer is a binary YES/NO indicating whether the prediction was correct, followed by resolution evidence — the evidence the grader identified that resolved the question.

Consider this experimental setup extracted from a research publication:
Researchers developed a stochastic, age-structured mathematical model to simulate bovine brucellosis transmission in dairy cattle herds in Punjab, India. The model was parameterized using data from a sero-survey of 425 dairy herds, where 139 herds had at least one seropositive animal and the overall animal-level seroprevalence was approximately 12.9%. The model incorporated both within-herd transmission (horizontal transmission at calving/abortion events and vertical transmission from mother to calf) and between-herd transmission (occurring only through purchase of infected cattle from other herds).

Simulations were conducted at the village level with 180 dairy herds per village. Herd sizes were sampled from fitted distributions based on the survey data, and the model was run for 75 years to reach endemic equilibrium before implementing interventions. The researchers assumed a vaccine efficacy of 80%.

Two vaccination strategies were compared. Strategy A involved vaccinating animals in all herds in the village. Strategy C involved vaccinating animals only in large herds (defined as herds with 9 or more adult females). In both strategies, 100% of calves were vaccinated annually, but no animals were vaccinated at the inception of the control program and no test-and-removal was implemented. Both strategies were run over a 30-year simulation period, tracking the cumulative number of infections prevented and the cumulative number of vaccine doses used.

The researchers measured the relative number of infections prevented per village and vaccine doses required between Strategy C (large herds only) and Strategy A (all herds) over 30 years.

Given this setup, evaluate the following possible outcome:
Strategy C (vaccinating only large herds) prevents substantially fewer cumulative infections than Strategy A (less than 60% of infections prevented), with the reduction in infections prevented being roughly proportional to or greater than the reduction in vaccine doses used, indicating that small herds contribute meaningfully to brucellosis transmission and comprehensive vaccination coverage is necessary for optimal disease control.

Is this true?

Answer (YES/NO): NO